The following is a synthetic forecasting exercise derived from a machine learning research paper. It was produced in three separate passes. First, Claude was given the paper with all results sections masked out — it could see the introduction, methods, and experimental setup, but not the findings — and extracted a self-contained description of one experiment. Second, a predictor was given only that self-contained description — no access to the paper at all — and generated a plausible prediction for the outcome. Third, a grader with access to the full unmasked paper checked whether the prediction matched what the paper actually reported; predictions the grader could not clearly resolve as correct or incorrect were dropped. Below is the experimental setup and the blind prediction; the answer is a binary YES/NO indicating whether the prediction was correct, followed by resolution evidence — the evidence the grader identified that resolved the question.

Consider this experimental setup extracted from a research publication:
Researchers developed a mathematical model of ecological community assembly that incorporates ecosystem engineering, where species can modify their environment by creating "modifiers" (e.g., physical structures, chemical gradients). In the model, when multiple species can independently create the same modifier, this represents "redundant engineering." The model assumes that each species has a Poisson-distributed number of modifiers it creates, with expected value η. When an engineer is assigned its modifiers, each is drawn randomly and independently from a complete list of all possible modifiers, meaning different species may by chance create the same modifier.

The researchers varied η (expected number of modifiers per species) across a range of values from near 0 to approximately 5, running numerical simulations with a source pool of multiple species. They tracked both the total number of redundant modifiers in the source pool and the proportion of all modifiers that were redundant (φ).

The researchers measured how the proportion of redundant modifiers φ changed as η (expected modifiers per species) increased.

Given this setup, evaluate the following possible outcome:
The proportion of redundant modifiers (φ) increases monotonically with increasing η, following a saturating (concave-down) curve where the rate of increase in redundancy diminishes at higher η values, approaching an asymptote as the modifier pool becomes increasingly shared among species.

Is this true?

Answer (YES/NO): NO